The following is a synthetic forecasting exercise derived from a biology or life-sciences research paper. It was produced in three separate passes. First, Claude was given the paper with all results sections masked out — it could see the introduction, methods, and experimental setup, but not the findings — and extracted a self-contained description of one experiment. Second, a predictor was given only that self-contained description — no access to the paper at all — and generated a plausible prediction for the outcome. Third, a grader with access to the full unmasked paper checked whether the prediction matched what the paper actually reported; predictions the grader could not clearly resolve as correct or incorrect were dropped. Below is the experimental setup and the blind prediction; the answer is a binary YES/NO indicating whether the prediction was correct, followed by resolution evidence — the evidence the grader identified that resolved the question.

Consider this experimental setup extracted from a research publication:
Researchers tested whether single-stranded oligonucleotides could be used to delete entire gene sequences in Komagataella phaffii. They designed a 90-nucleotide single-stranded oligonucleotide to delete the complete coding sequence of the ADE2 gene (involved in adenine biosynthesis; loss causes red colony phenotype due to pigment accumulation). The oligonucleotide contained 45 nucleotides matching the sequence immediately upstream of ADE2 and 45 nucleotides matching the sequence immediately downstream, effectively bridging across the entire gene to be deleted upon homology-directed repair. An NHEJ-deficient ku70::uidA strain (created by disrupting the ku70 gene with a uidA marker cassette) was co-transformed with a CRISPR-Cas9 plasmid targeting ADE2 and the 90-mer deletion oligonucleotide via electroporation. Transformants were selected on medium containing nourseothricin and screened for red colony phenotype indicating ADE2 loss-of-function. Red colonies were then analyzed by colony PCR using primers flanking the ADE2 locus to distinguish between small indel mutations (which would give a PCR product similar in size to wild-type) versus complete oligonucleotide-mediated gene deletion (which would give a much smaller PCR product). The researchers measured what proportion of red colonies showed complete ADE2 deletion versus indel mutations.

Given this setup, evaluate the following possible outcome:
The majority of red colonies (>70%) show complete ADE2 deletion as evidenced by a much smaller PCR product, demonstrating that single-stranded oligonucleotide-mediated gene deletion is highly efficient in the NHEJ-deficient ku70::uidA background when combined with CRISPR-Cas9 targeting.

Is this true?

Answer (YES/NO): YES